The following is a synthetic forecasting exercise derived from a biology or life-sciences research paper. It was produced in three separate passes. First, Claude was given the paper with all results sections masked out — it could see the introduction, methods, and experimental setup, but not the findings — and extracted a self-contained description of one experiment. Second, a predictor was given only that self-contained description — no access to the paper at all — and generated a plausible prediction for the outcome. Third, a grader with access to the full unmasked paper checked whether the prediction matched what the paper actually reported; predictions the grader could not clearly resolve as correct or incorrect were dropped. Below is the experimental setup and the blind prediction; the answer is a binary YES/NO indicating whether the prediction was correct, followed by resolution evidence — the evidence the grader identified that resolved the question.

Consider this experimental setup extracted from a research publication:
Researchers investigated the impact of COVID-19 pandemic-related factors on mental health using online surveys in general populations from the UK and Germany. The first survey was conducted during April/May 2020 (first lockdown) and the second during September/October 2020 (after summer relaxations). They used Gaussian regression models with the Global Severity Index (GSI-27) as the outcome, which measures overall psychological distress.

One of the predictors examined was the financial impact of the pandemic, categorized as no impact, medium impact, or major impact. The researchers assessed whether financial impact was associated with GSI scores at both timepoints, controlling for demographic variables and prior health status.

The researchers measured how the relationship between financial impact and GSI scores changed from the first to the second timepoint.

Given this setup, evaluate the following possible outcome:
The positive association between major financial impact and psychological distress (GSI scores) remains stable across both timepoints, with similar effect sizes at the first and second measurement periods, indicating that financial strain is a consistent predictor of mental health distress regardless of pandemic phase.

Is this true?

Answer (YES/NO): NO